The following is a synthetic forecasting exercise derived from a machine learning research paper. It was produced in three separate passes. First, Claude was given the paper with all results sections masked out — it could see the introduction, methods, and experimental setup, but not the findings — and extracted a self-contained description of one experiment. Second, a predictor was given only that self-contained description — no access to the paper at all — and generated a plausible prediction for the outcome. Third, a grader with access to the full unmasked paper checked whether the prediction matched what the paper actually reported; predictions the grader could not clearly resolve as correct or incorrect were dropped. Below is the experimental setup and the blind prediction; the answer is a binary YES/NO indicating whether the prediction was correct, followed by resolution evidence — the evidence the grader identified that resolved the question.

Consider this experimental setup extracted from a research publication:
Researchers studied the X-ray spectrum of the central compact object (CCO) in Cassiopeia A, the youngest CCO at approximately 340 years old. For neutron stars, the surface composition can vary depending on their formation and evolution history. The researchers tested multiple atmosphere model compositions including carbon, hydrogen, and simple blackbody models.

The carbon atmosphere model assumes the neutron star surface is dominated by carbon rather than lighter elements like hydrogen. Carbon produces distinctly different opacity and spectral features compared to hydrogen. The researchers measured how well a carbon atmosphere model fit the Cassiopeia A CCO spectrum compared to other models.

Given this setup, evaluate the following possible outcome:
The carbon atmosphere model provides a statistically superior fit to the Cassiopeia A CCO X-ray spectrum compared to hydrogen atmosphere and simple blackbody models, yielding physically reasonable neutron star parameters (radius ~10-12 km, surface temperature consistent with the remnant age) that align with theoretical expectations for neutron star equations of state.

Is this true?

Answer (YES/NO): NO